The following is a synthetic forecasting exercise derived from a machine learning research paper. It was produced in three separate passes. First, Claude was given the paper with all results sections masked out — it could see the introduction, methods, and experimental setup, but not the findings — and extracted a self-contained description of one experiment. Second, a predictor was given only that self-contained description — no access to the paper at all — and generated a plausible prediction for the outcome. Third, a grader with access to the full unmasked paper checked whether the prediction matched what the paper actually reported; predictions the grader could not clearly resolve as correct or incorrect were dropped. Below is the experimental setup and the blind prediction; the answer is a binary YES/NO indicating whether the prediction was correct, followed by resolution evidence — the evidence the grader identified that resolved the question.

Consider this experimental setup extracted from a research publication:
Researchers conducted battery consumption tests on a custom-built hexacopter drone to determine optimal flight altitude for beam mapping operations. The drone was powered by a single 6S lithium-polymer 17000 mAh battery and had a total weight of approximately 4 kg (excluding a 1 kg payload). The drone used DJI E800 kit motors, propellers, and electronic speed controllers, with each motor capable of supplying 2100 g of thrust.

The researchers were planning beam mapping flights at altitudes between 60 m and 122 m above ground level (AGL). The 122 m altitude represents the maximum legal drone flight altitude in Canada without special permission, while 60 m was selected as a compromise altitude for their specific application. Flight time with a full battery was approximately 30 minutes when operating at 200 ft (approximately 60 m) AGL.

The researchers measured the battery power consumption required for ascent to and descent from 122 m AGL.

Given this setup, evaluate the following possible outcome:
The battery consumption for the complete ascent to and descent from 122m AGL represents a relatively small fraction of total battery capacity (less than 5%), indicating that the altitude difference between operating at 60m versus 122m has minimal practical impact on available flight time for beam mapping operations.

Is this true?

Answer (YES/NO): NO